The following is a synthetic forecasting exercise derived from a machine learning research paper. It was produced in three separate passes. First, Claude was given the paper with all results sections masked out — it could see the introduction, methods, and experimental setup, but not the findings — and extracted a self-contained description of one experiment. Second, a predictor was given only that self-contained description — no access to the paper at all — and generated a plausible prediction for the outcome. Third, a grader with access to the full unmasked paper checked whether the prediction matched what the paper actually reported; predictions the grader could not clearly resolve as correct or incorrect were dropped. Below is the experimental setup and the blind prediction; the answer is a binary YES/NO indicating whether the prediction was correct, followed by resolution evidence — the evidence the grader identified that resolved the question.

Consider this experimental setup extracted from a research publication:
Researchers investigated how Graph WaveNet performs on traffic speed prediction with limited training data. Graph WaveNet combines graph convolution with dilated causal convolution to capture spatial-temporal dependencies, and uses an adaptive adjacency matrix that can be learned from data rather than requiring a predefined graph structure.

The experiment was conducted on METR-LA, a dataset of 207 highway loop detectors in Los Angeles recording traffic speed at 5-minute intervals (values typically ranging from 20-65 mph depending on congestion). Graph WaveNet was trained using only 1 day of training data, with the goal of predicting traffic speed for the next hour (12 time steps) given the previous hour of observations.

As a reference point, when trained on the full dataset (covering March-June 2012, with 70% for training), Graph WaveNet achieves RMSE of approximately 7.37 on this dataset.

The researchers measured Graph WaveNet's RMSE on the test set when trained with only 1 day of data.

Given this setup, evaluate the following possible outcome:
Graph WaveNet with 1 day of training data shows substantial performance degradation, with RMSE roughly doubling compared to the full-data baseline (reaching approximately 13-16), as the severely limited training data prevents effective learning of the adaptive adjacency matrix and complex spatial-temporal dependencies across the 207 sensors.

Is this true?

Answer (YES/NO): NO